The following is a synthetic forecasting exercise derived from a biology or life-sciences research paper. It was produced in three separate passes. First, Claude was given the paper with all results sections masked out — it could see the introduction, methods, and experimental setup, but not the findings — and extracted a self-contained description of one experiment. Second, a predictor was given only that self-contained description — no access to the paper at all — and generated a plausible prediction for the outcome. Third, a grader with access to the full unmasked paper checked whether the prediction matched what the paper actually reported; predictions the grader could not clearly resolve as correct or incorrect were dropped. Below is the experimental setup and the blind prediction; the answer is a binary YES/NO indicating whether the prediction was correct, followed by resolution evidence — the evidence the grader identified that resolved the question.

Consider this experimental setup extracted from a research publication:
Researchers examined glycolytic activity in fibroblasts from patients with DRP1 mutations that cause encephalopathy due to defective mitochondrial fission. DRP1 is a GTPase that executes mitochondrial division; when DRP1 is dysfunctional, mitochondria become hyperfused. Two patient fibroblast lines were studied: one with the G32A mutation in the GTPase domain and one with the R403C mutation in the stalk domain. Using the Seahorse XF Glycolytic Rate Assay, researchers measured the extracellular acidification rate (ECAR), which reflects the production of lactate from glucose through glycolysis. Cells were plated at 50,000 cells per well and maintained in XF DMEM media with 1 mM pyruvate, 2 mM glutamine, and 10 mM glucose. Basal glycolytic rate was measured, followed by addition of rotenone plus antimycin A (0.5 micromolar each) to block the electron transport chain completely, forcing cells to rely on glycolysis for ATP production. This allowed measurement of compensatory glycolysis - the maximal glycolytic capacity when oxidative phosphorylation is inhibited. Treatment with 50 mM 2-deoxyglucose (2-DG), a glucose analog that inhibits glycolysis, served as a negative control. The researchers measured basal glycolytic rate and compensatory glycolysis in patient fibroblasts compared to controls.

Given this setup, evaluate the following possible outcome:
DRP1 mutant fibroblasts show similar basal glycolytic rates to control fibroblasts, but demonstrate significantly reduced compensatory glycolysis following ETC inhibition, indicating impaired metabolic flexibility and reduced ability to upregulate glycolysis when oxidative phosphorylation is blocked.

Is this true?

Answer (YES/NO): NO